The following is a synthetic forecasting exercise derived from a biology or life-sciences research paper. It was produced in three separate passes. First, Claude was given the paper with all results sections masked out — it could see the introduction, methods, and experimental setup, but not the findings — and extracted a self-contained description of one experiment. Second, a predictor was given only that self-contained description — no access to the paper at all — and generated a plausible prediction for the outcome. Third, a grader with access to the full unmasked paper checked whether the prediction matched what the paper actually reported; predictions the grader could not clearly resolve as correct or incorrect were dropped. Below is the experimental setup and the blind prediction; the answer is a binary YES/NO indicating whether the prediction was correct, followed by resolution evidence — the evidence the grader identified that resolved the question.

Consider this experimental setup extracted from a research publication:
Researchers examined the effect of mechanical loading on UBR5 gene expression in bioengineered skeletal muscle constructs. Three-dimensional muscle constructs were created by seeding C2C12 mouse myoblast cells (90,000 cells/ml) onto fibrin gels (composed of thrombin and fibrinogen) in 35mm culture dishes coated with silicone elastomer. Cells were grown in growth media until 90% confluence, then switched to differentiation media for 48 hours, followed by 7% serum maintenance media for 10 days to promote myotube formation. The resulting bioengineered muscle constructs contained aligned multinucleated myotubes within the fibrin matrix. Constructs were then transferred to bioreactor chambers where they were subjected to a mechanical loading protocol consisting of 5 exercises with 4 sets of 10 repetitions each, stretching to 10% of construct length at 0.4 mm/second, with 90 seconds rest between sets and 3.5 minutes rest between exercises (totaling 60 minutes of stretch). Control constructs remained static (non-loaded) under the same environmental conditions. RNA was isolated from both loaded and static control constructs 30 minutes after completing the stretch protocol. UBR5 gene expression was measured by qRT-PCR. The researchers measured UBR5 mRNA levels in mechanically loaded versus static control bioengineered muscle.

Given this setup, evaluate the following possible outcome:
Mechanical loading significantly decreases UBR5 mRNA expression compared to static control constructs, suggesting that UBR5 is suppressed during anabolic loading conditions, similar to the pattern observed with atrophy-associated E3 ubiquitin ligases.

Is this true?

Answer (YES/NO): NO